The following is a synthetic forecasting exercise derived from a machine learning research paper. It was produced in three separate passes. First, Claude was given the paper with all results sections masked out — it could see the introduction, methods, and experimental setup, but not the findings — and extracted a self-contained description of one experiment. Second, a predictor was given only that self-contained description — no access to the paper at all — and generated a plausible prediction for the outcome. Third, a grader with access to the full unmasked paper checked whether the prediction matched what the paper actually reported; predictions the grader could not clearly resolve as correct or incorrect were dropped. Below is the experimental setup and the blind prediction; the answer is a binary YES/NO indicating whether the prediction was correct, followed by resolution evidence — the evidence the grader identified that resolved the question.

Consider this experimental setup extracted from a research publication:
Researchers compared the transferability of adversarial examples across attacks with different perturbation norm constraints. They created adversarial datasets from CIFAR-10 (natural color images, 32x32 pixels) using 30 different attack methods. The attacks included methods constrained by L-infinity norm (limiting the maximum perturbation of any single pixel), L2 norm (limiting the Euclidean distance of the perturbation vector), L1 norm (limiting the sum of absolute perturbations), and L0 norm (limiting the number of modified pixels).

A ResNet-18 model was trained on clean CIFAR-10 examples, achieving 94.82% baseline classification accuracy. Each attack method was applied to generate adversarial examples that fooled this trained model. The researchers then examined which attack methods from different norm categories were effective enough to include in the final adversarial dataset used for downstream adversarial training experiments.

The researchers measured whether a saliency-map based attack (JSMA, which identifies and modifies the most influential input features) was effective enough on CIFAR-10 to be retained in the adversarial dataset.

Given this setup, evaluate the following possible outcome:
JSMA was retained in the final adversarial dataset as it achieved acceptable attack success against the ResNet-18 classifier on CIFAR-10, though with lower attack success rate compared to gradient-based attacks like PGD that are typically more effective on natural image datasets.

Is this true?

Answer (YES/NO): NO